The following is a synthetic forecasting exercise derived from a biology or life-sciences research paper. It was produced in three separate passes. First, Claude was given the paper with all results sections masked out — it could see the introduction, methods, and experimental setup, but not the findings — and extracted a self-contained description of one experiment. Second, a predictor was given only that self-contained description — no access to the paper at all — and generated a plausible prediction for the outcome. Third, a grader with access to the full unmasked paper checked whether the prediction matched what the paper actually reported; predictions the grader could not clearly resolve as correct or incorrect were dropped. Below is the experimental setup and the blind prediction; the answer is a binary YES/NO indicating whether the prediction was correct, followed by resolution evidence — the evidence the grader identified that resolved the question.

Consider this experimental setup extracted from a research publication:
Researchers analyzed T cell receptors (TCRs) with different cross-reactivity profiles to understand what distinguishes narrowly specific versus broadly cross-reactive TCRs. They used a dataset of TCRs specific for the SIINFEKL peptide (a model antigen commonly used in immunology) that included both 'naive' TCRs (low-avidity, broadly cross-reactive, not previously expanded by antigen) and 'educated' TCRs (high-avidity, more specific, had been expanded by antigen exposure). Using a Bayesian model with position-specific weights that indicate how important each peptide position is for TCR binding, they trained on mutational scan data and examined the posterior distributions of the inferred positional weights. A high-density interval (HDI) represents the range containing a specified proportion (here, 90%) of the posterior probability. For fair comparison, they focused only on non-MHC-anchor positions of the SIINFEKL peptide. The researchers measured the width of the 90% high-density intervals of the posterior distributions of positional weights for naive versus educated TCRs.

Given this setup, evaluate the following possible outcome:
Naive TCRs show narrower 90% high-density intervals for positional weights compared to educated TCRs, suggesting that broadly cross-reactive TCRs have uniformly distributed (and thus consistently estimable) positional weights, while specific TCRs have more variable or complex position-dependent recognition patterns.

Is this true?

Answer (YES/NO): NO